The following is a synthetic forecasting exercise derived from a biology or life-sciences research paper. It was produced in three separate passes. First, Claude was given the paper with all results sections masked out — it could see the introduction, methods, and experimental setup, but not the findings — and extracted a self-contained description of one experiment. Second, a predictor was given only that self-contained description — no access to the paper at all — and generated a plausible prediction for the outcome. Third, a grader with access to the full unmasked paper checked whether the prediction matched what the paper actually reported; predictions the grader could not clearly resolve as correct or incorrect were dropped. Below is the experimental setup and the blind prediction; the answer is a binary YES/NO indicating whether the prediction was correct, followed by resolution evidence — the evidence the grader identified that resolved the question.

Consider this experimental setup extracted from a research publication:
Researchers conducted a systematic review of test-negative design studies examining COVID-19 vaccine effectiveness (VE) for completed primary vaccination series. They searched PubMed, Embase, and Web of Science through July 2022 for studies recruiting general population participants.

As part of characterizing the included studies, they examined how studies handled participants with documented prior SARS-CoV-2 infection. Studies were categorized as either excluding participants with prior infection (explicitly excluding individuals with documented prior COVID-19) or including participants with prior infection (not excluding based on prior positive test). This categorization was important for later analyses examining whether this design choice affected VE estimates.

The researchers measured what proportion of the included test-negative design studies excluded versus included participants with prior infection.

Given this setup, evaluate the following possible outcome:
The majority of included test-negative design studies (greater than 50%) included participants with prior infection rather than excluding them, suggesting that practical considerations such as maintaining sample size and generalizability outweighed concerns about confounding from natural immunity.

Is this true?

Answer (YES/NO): YES